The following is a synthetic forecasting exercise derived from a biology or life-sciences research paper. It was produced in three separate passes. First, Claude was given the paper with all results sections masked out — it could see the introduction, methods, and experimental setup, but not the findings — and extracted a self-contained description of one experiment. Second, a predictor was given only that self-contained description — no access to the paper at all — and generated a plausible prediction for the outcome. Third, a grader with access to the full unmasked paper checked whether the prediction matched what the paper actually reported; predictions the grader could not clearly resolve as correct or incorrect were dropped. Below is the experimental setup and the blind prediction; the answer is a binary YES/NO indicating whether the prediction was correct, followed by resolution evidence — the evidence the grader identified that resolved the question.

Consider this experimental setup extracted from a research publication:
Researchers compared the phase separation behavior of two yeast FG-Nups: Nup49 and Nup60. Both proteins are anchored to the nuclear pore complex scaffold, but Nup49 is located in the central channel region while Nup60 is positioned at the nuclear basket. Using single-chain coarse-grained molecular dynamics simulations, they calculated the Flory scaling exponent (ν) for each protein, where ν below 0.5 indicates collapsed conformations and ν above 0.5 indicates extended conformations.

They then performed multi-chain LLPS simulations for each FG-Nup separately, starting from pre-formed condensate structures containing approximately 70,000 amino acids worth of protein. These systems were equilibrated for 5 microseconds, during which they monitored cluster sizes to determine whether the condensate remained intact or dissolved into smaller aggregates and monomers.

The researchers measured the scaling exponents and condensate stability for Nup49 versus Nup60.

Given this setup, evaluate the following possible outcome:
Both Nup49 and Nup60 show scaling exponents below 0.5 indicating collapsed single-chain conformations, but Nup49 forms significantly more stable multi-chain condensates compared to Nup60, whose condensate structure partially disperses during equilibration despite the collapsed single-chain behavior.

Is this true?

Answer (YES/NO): NO